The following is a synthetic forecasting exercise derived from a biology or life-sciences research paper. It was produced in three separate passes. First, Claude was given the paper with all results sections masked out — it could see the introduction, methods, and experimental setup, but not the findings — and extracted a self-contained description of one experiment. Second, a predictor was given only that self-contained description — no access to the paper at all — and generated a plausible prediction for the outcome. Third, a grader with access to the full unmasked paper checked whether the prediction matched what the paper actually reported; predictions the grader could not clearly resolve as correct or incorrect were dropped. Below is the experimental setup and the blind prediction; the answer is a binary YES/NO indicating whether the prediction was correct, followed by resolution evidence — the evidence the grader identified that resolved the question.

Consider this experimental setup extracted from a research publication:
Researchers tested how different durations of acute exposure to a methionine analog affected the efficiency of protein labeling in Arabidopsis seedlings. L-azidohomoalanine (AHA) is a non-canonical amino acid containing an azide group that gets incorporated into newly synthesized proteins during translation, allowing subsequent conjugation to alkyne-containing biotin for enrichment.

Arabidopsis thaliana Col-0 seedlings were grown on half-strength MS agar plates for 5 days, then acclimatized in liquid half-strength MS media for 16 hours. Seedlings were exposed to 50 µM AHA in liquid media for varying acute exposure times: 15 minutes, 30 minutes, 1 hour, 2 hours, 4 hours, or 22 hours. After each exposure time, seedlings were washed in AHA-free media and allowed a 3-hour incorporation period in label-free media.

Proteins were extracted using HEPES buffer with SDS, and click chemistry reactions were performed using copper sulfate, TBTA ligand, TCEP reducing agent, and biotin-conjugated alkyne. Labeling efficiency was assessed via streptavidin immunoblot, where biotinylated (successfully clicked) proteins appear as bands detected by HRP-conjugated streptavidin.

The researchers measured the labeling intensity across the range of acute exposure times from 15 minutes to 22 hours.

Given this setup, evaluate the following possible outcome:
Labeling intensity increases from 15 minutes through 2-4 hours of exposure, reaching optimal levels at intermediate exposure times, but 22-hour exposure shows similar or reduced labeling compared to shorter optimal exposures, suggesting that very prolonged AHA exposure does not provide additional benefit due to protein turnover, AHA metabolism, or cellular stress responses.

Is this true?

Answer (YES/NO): NO